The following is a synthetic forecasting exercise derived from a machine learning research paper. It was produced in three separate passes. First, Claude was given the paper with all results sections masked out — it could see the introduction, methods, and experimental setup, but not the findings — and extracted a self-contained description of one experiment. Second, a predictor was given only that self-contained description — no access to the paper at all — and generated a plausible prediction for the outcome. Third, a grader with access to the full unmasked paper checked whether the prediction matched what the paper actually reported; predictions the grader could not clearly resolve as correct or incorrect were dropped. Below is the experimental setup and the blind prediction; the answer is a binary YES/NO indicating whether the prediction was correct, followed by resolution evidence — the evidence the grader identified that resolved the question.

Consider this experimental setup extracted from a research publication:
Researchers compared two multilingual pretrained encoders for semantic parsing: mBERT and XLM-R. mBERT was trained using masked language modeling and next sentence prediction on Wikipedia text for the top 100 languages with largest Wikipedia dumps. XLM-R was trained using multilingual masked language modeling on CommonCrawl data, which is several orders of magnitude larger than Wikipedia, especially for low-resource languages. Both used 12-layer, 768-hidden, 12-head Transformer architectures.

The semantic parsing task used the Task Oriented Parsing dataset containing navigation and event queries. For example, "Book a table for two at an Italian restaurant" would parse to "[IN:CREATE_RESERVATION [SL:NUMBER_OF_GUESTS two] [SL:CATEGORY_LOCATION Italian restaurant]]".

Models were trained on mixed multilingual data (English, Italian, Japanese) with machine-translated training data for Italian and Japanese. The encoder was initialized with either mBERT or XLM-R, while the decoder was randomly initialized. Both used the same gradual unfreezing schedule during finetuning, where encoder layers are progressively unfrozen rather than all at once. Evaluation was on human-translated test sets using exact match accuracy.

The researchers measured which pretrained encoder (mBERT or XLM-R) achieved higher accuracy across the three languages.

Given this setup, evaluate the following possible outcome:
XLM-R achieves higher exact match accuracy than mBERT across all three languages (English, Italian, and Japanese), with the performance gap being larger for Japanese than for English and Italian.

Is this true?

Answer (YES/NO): YES